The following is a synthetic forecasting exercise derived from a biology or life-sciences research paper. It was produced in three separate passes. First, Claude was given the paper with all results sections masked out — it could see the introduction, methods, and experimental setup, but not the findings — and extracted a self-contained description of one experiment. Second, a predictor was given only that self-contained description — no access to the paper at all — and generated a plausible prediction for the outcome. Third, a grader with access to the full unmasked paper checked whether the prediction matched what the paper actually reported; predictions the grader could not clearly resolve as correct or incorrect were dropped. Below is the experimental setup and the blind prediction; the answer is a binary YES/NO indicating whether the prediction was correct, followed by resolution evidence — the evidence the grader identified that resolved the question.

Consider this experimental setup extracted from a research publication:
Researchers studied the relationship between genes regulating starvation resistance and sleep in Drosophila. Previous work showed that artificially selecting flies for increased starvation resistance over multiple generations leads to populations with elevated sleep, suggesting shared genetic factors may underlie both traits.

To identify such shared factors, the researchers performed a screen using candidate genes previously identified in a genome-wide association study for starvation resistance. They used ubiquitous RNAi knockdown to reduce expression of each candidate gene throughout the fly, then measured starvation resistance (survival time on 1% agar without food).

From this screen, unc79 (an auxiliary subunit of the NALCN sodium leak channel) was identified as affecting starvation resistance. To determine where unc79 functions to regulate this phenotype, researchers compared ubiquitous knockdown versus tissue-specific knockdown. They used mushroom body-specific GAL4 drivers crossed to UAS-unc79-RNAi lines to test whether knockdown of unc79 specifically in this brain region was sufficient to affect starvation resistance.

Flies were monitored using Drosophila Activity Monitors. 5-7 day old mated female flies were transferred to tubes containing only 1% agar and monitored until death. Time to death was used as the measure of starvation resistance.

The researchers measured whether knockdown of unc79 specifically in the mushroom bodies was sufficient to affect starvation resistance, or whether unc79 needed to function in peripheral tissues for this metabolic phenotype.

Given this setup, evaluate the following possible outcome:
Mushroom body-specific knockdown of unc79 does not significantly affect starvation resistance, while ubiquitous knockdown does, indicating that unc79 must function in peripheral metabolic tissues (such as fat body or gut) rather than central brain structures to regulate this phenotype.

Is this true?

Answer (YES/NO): NO